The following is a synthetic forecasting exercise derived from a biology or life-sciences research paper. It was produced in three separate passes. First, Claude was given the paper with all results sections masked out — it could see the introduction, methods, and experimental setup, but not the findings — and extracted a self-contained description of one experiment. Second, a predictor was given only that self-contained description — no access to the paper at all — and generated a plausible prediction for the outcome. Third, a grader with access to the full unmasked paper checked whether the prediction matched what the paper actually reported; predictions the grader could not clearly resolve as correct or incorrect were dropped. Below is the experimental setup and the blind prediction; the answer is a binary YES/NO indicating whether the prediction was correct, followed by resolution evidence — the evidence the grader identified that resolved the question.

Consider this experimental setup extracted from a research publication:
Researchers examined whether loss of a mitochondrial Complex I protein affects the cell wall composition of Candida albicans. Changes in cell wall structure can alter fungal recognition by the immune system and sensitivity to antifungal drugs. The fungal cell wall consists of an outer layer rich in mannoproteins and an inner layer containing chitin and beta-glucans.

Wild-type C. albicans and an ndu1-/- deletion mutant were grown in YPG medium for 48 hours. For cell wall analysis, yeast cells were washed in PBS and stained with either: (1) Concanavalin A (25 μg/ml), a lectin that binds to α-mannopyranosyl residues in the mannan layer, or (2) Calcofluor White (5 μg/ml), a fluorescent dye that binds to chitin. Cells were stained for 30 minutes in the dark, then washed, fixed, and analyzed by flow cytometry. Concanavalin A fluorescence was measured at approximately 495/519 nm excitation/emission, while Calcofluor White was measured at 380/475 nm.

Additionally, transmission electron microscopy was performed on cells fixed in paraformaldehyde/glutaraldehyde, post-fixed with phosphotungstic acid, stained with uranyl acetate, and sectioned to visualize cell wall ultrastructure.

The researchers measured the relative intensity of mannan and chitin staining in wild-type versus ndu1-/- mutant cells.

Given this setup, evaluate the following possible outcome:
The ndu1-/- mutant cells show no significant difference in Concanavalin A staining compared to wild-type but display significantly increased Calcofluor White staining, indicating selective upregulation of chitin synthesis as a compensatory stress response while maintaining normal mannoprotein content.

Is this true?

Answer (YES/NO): NO